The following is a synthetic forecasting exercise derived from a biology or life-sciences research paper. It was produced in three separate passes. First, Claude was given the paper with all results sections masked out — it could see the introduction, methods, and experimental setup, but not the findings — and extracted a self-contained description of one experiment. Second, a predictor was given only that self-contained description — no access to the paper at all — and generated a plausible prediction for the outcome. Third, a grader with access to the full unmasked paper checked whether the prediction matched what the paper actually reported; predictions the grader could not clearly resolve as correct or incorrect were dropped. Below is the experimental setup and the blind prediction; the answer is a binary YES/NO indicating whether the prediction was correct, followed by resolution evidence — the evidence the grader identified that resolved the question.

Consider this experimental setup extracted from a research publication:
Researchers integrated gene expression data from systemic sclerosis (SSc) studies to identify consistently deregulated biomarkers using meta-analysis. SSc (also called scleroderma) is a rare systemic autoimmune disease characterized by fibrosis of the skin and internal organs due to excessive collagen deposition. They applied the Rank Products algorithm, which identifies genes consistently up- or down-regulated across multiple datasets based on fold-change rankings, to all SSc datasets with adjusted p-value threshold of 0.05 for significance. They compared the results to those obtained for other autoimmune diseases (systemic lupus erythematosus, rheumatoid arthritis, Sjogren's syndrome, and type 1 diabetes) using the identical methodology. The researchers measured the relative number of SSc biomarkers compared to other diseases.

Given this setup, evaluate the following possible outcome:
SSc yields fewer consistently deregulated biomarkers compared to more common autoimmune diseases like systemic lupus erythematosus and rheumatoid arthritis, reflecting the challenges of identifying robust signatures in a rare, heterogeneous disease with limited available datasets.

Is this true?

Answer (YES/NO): YES